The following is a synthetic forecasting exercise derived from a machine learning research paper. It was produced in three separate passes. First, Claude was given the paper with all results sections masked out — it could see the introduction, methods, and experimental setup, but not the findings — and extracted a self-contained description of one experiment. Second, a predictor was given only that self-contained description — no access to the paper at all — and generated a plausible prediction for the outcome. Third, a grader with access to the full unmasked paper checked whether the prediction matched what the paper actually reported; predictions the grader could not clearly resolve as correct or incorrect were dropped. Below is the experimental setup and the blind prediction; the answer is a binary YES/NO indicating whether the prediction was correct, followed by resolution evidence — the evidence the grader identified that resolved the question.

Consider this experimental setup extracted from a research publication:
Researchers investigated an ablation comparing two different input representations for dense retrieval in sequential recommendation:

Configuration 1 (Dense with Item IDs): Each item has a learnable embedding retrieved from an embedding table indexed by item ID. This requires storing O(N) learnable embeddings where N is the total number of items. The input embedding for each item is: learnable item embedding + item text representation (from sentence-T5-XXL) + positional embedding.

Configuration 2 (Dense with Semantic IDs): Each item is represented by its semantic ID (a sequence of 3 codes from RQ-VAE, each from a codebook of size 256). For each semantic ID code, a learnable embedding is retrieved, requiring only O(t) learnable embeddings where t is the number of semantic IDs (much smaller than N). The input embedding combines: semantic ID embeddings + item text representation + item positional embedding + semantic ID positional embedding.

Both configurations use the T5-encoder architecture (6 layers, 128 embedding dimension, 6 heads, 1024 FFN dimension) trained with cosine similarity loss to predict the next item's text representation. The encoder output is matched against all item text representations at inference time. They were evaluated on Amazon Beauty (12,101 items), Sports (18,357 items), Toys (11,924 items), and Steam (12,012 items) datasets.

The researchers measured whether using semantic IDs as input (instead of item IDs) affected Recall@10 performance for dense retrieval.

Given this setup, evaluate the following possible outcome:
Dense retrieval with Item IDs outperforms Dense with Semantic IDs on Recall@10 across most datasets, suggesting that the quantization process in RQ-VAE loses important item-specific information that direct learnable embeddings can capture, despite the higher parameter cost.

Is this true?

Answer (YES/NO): NO